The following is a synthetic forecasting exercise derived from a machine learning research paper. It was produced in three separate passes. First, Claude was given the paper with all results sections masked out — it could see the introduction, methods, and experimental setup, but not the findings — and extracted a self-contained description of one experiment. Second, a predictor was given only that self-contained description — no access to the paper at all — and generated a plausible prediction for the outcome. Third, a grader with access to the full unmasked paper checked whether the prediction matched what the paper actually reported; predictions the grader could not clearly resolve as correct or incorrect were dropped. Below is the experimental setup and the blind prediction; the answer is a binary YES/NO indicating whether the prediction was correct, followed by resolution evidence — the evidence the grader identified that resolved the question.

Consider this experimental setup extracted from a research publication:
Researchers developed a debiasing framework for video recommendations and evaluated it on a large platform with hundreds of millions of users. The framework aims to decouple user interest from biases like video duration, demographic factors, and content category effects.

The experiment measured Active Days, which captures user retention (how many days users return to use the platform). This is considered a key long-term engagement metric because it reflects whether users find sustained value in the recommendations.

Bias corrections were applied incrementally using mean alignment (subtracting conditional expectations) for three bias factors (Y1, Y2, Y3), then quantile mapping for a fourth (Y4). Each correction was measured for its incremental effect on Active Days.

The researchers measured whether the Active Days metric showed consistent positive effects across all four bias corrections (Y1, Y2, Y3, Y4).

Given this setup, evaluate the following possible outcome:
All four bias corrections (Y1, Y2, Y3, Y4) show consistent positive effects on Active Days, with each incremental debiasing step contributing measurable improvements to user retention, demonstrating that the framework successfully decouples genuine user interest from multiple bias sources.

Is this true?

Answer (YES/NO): YES